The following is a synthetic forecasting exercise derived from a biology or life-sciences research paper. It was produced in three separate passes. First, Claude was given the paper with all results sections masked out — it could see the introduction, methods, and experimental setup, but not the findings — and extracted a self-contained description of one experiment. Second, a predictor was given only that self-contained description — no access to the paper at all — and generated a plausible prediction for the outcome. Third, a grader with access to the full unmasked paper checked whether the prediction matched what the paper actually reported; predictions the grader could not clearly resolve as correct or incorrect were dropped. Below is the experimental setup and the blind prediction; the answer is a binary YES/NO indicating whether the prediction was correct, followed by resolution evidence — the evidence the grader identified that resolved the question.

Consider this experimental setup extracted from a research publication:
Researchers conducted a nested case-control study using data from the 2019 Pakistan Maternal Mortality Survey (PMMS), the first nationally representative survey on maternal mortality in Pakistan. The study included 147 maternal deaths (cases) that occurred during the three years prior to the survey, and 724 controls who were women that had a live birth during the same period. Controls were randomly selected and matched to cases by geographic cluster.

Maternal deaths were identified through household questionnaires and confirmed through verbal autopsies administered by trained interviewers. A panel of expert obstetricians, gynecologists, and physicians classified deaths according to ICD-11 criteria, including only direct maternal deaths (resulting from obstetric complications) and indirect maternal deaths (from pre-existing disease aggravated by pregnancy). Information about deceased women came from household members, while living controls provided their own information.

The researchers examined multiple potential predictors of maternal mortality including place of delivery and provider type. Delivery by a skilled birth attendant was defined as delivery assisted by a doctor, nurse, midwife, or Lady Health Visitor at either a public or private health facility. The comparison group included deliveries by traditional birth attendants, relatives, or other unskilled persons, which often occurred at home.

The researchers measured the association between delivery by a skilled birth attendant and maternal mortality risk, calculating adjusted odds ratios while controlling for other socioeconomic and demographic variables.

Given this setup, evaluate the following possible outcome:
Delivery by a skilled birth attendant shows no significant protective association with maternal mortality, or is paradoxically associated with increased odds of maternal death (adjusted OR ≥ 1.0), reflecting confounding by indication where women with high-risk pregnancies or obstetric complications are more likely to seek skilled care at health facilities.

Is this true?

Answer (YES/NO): YES